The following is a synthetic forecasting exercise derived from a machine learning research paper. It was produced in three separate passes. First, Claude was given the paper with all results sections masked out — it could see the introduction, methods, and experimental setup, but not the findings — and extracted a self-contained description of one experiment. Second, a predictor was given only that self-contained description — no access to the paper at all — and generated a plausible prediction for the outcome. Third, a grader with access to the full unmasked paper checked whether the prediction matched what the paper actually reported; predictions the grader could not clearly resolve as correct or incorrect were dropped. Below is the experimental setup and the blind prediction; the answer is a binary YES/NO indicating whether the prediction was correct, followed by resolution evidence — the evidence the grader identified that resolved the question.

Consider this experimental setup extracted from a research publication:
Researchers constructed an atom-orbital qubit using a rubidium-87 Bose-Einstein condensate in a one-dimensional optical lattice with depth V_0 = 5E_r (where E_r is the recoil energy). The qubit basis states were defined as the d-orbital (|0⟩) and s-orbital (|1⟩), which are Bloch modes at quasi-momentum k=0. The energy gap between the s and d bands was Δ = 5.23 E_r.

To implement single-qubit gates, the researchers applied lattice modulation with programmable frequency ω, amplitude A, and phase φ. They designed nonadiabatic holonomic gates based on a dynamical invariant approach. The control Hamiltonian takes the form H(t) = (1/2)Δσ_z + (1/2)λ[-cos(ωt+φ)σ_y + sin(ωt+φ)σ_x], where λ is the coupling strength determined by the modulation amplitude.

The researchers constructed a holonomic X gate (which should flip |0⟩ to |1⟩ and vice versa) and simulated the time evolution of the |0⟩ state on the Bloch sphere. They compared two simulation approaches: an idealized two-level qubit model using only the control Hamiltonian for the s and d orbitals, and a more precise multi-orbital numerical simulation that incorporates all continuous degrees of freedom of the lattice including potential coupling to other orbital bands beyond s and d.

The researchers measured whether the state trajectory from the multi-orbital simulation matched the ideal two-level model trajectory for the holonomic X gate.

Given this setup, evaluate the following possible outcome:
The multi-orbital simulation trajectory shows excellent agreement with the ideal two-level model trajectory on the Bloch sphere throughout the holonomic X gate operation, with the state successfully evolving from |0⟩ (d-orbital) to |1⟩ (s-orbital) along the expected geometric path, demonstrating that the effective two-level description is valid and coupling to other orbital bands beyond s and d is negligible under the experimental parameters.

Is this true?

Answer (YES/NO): NO